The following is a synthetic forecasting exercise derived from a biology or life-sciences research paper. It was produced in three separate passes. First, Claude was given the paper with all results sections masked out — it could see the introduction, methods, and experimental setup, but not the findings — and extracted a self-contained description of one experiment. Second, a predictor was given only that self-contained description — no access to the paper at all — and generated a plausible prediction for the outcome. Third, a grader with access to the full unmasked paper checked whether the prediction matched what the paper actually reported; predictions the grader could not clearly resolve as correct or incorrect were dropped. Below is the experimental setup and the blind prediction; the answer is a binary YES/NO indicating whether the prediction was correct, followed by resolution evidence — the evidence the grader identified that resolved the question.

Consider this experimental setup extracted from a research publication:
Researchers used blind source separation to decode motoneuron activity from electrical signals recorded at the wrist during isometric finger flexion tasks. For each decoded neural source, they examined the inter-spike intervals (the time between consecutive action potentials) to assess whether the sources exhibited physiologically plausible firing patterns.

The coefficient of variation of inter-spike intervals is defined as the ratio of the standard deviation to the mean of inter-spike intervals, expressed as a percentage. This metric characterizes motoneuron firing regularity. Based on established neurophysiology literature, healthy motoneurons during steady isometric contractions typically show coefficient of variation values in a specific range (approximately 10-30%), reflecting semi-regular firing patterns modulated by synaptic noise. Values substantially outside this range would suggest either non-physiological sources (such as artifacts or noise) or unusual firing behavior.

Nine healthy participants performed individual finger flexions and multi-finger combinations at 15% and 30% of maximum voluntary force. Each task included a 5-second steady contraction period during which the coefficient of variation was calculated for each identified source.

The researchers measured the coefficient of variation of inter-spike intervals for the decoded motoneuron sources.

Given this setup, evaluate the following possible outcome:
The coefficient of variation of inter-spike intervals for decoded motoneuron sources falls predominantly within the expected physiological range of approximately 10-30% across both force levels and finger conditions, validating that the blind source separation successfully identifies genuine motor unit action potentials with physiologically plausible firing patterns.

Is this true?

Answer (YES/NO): YES